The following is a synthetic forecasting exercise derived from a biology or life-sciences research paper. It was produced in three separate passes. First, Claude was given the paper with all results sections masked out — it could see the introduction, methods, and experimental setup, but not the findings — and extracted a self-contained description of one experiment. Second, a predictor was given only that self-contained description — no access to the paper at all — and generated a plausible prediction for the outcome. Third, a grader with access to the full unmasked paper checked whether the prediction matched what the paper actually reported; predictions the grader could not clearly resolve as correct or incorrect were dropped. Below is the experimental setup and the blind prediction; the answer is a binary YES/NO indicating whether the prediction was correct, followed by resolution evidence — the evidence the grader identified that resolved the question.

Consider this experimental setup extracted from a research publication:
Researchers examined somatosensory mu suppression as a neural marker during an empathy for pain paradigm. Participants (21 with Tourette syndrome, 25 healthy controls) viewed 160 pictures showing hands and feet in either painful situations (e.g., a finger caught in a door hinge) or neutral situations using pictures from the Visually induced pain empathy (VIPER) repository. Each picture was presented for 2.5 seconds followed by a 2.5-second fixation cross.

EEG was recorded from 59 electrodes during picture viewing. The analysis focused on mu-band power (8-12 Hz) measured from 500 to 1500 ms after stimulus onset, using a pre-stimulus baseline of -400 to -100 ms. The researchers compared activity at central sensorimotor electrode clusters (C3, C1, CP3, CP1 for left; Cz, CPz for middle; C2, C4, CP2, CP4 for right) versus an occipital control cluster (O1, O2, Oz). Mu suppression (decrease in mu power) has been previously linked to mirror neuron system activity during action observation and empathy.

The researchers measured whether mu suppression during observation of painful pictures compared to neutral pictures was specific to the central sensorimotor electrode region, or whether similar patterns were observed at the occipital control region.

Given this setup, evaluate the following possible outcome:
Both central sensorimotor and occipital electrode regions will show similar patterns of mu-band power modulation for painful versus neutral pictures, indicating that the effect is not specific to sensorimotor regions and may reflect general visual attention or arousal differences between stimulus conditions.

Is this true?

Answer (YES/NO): NO